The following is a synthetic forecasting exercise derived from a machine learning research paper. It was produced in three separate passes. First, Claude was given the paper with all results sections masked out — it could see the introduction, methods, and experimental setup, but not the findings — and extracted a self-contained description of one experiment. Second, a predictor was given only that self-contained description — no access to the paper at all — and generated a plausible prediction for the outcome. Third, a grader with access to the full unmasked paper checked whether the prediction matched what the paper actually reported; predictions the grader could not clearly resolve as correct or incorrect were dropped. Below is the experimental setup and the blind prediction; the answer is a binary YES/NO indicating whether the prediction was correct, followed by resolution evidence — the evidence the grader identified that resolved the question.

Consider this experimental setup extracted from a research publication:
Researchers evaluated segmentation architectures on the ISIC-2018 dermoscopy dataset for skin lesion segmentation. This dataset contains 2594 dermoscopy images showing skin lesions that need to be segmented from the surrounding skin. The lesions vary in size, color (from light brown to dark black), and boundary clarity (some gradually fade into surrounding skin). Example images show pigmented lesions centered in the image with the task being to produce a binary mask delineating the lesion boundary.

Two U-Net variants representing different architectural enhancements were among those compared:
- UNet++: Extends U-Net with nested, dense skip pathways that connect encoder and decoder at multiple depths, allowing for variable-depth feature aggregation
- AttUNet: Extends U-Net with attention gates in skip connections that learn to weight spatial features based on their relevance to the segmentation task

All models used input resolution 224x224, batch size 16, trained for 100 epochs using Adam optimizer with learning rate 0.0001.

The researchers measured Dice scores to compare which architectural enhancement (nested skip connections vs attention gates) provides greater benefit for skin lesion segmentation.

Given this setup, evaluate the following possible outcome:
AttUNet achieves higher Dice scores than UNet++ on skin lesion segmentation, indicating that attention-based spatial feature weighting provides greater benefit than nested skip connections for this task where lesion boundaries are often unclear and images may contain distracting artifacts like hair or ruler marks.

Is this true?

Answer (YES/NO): NO